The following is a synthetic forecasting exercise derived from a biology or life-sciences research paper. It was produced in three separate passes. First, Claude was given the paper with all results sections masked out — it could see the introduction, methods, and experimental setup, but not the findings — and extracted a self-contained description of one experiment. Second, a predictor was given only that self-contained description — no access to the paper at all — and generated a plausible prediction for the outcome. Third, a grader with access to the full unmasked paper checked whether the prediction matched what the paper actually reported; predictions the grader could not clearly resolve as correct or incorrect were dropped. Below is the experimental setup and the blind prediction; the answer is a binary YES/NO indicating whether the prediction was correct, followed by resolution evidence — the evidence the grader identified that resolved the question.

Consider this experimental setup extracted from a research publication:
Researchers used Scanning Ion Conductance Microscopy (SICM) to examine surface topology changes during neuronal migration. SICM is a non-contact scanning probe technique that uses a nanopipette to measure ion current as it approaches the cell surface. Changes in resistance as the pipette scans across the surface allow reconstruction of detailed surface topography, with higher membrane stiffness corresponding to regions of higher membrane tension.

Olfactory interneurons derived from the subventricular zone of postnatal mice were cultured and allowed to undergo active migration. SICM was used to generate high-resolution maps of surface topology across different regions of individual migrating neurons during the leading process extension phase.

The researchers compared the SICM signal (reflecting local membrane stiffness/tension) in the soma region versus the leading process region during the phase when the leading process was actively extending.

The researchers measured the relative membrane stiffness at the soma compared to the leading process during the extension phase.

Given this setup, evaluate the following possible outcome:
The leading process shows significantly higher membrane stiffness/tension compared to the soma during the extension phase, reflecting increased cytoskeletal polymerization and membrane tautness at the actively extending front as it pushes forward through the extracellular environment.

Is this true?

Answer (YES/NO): NO